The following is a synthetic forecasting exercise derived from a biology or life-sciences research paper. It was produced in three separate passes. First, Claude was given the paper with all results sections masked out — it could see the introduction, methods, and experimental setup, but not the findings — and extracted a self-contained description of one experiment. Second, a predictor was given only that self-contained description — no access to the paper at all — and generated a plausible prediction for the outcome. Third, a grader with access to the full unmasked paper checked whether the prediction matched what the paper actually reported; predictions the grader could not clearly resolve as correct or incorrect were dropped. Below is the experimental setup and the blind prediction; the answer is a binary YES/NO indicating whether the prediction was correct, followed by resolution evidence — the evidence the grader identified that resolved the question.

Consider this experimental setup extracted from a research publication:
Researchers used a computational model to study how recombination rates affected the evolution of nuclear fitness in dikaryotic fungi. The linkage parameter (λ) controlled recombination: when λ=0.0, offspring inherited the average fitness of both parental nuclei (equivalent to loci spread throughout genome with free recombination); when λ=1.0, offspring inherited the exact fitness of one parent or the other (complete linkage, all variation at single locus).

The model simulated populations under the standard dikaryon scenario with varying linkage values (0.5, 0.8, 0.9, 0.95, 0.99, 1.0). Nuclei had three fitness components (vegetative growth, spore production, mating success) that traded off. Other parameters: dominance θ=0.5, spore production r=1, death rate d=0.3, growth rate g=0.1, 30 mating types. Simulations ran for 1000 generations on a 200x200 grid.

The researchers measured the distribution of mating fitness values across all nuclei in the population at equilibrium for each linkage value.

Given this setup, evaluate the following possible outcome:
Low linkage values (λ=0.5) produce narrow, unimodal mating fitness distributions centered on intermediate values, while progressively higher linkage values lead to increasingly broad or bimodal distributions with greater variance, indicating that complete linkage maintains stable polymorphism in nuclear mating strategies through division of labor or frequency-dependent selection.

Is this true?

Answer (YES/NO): NO